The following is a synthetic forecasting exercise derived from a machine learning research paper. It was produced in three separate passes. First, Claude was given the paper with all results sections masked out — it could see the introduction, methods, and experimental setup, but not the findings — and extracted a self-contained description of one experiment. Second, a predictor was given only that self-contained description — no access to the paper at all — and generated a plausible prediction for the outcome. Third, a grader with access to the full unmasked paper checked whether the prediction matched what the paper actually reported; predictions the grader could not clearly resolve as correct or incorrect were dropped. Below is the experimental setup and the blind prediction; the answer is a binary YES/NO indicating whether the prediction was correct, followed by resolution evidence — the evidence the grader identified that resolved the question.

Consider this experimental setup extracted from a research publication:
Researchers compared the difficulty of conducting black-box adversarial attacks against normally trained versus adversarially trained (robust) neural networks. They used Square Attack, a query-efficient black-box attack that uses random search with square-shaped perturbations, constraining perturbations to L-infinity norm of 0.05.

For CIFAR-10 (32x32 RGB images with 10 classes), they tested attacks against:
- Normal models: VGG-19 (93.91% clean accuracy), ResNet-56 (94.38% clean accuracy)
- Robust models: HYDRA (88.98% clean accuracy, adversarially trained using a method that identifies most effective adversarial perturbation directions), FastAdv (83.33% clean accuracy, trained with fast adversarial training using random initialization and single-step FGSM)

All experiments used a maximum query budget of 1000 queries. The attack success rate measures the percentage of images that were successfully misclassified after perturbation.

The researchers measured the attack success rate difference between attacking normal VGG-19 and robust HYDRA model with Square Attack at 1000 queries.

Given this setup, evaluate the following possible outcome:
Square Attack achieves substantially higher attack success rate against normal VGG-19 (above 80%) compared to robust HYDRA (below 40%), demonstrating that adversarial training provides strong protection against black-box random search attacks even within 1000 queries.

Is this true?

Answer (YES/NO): YES